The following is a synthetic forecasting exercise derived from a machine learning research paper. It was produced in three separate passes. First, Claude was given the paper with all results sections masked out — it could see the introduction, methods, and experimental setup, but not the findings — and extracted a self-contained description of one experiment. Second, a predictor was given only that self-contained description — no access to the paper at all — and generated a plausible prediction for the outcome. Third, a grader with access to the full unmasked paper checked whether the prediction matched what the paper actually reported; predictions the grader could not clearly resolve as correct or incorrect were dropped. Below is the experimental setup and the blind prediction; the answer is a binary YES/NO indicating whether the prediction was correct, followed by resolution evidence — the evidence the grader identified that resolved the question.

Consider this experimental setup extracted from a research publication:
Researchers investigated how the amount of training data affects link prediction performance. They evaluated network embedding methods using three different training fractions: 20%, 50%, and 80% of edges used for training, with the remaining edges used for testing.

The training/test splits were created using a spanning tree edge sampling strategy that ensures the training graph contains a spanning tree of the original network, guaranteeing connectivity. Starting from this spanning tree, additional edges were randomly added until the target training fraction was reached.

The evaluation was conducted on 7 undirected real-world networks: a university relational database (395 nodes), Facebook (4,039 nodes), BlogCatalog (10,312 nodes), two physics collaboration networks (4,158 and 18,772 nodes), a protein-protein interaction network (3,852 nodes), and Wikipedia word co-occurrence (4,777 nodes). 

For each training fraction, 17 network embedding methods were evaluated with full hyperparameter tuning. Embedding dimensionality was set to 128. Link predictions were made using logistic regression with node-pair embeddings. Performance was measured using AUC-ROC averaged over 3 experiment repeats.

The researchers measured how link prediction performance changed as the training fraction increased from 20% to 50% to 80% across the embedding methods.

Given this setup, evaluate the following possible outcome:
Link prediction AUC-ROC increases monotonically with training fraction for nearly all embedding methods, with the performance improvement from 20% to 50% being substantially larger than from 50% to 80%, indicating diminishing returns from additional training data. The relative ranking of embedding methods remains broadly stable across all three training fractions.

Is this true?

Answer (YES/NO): YES